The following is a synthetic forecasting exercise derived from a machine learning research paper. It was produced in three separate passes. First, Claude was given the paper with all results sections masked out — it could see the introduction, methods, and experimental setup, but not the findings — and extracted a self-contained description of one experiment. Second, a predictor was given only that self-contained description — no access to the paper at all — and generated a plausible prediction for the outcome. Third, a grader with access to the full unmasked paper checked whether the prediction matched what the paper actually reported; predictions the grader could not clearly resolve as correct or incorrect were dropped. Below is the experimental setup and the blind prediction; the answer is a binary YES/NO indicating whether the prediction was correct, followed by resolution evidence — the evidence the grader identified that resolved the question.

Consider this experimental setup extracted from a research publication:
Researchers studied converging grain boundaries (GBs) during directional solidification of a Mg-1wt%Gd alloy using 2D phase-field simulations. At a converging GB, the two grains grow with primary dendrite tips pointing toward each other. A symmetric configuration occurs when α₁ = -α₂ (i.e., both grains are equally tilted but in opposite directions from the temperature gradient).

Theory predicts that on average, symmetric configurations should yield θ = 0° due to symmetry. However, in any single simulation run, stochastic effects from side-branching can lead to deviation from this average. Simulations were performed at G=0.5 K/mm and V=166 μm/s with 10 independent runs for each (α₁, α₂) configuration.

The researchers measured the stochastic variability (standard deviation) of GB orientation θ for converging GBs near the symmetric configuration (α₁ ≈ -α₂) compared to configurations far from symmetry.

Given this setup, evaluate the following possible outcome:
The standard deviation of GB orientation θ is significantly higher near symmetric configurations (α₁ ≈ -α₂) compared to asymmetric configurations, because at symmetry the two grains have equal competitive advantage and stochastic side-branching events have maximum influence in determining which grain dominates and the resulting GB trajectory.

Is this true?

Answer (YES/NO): YES